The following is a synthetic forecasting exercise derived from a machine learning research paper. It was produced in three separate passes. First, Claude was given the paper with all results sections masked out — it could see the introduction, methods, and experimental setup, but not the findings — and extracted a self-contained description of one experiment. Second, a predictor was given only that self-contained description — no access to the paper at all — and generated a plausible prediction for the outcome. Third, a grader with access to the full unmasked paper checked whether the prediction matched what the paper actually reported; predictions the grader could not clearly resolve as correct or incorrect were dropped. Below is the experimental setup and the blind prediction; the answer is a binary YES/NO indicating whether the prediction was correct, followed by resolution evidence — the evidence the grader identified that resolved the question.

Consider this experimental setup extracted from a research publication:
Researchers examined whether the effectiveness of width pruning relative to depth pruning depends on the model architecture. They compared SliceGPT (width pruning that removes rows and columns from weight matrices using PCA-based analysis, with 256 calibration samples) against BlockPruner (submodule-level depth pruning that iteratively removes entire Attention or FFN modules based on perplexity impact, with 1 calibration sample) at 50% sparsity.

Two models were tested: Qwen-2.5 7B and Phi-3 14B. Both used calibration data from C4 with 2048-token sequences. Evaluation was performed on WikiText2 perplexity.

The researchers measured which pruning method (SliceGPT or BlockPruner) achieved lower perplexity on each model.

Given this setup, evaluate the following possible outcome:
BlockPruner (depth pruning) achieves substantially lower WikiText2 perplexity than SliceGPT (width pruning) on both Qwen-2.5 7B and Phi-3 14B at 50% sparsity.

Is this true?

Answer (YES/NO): NO